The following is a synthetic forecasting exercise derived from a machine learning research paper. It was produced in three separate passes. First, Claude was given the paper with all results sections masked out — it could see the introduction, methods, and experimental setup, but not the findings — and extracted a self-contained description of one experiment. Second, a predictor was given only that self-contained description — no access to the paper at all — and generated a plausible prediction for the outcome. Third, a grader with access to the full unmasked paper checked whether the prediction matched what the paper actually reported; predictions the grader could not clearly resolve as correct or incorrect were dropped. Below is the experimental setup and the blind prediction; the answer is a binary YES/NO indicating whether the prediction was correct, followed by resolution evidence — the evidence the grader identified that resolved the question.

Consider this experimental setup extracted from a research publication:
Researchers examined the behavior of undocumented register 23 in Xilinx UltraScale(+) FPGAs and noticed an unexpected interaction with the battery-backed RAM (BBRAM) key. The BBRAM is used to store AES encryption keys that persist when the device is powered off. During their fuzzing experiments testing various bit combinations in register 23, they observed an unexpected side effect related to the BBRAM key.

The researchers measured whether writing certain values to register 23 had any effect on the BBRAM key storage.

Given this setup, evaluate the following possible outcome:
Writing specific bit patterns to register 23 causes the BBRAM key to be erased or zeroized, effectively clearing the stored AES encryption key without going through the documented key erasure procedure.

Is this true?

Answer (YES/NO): YES